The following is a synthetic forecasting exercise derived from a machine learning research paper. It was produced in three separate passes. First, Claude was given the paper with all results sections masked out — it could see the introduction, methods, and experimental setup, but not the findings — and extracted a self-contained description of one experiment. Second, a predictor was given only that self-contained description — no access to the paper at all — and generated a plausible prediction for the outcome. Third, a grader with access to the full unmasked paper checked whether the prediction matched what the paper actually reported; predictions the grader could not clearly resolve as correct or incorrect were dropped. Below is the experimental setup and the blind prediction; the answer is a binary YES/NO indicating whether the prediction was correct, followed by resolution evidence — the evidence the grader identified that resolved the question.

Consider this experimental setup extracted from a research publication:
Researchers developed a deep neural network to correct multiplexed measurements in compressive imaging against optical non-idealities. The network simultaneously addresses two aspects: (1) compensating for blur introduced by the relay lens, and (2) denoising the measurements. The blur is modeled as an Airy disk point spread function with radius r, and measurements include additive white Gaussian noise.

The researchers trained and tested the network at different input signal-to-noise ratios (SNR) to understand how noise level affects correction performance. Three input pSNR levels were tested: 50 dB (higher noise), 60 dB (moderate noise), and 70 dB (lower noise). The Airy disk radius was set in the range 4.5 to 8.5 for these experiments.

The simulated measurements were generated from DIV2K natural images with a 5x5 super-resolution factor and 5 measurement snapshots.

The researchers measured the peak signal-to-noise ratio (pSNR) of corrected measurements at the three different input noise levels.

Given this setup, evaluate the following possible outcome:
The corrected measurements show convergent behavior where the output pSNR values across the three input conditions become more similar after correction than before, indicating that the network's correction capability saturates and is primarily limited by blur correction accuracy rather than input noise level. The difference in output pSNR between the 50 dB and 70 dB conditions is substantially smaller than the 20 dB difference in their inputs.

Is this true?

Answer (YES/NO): YES